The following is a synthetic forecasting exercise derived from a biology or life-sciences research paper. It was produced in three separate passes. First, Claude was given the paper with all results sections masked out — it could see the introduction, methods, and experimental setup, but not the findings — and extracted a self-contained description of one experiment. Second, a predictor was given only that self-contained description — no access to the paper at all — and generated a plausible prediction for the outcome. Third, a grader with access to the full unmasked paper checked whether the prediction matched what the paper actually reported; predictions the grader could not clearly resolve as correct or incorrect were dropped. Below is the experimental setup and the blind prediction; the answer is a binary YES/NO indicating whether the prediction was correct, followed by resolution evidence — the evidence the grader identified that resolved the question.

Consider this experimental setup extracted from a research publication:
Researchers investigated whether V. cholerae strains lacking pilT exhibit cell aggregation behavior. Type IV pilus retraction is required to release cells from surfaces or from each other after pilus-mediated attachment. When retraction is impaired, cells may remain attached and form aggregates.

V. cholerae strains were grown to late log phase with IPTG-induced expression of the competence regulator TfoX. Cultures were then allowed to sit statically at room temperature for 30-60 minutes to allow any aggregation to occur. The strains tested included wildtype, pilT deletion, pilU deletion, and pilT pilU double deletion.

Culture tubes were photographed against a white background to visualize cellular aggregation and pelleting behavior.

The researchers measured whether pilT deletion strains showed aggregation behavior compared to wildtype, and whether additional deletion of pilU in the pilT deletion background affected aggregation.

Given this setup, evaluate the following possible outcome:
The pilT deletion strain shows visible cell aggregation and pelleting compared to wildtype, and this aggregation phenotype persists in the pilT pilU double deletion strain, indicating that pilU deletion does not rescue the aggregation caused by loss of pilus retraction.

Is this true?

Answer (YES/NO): YES